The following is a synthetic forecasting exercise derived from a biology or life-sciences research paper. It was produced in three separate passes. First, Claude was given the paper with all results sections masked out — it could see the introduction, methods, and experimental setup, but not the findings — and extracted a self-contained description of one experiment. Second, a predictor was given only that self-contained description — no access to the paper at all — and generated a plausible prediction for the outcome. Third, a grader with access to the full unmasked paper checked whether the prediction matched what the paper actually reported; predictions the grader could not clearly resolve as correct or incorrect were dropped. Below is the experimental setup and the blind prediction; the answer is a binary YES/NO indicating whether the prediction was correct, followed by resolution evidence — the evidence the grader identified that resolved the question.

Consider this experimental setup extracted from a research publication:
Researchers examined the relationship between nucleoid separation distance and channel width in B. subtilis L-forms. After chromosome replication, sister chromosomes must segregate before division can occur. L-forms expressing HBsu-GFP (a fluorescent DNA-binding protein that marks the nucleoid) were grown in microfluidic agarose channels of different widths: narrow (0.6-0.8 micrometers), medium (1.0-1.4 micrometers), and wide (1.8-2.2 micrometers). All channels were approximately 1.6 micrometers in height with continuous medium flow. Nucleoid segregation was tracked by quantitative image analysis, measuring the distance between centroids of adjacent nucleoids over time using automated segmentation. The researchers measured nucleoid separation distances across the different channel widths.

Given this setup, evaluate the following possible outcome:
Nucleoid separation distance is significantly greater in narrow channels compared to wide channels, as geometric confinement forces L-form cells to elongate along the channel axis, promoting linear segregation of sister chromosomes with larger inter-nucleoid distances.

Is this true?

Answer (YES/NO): NO